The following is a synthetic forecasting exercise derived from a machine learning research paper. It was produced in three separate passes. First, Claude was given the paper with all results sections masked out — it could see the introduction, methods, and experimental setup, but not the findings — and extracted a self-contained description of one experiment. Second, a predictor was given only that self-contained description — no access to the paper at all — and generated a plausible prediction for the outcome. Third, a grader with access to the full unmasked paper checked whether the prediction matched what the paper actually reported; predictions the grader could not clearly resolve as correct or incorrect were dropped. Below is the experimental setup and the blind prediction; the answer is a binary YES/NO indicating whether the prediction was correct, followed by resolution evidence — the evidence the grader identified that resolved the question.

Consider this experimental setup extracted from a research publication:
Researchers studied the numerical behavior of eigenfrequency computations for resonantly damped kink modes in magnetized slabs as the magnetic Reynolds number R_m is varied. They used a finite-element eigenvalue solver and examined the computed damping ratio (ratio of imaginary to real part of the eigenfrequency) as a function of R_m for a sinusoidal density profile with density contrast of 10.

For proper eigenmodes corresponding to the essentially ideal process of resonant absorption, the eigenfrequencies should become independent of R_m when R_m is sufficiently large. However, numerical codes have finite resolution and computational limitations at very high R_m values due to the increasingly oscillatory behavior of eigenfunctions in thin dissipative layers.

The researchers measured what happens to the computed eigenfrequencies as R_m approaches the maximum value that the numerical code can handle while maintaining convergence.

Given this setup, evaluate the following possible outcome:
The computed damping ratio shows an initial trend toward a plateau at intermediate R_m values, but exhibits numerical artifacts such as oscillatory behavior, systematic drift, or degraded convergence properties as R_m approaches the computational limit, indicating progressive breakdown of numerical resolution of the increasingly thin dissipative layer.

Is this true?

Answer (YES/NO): YES